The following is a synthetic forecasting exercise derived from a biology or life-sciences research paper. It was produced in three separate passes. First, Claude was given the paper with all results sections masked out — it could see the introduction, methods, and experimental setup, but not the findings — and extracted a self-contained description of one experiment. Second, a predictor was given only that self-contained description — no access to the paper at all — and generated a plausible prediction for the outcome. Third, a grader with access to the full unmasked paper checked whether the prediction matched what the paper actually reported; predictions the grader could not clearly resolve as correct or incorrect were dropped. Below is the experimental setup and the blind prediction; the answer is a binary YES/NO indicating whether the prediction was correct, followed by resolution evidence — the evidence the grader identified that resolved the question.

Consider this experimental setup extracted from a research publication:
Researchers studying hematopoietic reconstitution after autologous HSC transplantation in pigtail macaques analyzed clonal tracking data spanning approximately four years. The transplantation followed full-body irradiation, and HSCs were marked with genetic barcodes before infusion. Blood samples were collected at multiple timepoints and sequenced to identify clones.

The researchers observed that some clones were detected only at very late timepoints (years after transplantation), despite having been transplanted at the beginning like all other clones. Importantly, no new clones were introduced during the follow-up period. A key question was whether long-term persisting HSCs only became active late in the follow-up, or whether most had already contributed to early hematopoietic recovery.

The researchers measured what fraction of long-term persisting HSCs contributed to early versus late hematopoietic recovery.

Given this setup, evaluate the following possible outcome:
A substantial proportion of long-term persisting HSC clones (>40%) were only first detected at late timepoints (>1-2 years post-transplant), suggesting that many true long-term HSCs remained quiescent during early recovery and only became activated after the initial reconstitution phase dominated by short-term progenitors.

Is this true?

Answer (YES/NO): NO